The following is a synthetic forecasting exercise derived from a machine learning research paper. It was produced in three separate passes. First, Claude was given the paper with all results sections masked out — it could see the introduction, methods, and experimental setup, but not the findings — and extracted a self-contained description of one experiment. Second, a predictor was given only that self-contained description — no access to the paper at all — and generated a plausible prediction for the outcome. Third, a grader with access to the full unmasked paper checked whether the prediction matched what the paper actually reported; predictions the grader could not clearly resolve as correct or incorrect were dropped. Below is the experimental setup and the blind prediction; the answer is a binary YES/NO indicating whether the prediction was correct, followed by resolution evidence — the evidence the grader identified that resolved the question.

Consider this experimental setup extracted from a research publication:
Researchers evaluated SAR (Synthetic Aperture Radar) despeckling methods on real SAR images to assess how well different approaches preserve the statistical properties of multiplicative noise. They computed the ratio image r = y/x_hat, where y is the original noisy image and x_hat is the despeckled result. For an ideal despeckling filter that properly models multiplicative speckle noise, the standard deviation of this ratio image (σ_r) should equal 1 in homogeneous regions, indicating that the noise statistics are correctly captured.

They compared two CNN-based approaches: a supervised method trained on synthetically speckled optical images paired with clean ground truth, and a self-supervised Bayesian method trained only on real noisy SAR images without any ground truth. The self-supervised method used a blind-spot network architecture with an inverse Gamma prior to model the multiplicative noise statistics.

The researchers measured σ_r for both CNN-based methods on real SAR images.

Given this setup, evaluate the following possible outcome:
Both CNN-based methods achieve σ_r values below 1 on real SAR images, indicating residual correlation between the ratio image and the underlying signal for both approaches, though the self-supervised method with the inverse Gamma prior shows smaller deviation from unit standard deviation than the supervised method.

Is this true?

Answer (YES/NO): YES